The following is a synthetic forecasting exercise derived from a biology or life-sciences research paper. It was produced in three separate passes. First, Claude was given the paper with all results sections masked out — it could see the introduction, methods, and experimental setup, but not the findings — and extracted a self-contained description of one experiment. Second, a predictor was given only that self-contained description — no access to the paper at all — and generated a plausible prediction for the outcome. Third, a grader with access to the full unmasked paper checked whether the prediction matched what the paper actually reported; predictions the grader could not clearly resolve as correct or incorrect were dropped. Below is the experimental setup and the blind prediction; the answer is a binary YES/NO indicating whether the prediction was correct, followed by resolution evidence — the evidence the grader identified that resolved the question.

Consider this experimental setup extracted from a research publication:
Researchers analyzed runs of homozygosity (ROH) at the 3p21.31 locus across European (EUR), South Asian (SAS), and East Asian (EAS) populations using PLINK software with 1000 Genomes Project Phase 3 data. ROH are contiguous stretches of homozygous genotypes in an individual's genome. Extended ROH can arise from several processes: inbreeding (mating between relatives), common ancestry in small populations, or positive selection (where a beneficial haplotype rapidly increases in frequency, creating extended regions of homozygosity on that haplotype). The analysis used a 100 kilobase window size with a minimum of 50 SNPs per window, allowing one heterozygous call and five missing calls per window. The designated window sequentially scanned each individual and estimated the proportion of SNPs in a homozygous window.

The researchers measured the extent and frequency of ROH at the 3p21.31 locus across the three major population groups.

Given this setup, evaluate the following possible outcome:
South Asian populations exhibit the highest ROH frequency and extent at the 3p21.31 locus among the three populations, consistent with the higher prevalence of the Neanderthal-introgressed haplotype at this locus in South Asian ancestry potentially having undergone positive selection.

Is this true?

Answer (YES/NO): NO